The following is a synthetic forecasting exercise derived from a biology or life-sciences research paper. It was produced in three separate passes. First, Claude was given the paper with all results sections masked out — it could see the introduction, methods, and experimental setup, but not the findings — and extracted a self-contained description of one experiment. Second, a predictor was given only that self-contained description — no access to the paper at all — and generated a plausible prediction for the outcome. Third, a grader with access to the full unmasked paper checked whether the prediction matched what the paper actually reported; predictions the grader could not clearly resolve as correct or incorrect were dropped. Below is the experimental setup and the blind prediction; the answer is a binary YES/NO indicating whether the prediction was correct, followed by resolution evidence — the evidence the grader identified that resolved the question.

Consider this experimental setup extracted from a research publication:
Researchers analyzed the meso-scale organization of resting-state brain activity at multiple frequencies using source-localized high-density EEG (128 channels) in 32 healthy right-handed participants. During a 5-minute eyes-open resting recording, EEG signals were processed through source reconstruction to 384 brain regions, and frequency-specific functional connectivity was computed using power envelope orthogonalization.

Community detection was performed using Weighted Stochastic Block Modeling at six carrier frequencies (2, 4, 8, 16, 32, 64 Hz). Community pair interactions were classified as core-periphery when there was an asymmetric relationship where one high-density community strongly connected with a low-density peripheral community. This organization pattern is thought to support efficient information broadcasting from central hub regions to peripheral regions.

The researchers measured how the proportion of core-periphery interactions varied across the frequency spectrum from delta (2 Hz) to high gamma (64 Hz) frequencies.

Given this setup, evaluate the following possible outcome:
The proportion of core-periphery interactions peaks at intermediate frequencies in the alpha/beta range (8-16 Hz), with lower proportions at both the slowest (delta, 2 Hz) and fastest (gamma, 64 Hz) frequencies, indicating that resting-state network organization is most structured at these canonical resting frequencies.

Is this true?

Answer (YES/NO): NO